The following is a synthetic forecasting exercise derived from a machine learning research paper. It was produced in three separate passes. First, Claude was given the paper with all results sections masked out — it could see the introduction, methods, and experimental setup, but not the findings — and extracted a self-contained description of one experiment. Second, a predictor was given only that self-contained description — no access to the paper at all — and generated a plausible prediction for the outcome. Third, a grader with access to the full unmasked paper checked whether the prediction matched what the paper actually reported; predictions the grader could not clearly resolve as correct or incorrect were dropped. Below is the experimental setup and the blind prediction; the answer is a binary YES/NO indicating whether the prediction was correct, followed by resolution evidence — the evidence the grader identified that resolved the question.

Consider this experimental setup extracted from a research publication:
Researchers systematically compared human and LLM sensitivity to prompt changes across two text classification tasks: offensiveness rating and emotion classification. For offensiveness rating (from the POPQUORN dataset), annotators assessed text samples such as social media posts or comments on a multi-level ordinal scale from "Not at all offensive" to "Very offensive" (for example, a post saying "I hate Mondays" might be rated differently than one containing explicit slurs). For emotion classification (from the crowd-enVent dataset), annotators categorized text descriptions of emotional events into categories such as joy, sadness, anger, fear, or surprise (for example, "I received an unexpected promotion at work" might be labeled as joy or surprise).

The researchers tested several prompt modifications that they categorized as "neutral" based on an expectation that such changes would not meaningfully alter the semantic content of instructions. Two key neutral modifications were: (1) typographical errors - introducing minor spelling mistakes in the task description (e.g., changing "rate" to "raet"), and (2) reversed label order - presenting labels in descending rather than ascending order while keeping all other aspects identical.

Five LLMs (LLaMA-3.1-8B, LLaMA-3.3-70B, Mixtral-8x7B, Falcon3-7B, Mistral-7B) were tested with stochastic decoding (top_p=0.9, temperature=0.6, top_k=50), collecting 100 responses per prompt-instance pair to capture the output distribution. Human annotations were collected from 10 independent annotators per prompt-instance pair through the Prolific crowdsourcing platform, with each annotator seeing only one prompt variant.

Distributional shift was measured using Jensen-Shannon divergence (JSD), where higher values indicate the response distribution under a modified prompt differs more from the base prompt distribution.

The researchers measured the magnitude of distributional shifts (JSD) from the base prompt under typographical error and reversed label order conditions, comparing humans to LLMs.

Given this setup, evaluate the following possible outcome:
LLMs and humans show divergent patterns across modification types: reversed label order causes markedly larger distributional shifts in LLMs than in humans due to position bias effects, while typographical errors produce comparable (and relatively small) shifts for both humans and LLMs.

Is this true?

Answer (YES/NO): NO